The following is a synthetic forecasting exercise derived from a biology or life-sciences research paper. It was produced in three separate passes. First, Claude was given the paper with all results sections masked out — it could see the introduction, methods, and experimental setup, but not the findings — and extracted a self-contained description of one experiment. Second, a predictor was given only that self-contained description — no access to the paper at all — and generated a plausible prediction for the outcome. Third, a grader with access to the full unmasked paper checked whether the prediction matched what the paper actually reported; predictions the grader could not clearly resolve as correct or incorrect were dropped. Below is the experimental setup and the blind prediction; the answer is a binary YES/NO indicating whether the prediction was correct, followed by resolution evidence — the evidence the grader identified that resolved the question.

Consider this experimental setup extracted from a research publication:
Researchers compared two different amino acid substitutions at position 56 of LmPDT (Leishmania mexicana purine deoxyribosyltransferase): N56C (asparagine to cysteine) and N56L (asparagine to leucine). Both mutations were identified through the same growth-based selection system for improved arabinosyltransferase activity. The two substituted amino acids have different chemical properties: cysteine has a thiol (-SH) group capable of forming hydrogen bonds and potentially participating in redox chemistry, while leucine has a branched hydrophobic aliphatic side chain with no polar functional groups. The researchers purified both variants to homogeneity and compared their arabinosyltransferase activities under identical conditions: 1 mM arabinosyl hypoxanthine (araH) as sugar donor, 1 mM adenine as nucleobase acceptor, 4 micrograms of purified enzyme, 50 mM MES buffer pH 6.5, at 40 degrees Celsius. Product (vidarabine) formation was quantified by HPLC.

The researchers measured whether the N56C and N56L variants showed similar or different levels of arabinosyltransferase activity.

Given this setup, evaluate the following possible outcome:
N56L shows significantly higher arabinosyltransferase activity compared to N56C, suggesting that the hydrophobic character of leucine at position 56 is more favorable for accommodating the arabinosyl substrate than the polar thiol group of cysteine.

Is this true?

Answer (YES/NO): NO